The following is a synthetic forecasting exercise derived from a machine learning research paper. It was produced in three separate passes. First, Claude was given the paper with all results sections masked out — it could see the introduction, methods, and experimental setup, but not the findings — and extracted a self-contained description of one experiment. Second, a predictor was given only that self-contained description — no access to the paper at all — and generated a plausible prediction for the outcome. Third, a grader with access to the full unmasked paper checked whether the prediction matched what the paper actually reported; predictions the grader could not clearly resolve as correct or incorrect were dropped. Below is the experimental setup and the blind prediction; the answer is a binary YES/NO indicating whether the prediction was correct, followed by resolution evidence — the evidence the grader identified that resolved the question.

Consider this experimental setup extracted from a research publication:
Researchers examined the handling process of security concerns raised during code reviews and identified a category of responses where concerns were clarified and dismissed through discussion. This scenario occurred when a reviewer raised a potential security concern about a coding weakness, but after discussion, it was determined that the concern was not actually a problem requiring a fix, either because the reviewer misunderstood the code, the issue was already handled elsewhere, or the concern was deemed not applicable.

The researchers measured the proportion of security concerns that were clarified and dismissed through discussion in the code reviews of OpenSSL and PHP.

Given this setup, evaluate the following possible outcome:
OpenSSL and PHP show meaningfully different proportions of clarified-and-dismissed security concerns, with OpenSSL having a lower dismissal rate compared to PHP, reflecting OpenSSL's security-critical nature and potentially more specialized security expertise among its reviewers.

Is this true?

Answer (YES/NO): YES